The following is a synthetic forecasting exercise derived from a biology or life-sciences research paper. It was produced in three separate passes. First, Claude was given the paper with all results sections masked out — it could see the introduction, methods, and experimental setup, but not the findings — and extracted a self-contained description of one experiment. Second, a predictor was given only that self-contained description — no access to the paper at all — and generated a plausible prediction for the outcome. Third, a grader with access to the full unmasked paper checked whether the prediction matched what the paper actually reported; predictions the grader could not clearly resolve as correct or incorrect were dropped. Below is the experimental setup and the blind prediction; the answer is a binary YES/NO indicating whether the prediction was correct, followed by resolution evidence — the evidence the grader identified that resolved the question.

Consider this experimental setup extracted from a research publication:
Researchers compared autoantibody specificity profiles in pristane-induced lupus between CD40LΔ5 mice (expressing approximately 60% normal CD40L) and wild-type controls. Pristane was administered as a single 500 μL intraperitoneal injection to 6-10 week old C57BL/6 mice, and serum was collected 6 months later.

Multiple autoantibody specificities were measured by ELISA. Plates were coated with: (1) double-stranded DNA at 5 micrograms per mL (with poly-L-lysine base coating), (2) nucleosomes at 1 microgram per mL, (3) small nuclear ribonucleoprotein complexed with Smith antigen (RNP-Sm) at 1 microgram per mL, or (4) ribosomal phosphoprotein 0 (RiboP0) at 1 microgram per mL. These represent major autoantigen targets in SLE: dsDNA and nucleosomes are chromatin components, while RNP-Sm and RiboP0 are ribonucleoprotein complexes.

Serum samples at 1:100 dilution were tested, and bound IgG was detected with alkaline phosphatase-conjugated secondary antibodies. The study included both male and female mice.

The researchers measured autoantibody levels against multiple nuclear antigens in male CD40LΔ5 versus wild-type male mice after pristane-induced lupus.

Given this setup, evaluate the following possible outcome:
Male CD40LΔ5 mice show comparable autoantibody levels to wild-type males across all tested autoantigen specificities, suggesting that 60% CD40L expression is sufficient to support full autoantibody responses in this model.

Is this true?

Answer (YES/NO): NO